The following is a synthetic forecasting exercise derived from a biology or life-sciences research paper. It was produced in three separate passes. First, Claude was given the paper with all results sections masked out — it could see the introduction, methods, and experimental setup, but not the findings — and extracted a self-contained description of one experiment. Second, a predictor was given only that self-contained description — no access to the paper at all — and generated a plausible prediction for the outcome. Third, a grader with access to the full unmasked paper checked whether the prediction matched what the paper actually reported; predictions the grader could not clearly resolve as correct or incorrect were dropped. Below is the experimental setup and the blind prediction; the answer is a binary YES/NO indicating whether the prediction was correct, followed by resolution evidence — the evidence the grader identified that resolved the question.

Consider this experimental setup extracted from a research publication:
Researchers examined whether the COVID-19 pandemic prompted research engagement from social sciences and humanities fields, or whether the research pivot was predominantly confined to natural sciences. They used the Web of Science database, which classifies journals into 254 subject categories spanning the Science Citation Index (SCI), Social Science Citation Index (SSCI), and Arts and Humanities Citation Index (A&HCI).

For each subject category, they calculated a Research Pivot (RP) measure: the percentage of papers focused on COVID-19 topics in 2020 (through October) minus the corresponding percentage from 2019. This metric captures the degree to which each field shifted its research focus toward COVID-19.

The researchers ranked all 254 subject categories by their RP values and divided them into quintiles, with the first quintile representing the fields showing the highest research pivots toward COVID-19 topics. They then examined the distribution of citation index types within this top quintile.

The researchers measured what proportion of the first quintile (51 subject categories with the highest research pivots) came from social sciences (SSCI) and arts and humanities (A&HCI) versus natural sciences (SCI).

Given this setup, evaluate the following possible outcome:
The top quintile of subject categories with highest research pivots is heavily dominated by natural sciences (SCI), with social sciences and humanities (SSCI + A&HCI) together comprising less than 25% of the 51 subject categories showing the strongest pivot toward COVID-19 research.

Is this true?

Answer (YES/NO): NO